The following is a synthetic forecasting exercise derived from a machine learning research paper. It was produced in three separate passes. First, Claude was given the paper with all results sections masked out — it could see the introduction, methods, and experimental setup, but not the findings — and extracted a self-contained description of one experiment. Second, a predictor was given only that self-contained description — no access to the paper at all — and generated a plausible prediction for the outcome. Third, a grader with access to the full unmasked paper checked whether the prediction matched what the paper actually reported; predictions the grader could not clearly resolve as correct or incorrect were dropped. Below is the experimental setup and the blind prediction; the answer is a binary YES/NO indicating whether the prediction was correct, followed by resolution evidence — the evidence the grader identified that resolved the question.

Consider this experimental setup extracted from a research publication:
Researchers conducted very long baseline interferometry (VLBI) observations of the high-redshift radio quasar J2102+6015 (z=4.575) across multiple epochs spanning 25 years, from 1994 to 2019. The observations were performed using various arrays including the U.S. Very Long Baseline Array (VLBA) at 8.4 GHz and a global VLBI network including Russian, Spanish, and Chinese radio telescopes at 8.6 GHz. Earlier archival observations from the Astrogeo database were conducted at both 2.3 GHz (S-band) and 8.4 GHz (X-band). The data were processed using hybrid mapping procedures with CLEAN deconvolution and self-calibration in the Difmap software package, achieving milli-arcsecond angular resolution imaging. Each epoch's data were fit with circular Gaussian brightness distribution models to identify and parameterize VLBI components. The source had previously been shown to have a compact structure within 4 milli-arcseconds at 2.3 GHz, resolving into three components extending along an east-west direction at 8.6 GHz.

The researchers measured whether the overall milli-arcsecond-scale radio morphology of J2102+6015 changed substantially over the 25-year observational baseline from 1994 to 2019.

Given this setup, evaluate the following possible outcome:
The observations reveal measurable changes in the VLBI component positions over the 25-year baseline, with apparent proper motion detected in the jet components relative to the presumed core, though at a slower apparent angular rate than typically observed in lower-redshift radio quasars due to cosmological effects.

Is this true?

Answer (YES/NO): NO